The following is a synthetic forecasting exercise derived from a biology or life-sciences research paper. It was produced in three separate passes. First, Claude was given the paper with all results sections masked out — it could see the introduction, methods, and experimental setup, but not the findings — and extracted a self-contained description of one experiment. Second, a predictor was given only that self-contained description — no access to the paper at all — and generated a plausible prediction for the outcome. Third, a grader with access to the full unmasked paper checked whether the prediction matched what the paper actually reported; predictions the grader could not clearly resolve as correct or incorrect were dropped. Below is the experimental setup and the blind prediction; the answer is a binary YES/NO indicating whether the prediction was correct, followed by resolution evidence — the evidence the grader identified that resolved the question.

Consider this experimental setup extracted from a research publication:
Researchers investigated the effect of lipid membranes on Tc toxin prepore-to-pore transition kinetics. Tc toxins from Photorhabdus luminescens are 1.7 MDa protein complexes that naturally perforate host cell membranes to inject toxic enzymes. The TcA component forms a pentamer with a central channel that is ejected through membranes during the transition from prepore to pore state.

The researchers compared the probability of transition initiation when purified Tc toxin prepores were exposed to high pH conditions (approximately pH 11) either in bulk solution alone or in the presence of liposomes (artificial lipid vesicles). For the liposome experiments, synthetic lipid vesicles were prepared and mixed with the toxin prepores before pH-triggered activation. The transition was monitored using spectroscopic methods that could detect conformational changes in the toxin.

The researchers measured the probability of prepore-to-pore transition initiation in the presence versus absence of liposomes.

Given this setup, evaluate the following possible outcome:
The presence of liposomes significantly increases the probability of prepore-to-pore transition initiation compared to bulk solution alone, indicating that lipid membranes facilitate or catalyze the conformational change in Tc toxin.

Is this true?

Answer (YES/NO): YES